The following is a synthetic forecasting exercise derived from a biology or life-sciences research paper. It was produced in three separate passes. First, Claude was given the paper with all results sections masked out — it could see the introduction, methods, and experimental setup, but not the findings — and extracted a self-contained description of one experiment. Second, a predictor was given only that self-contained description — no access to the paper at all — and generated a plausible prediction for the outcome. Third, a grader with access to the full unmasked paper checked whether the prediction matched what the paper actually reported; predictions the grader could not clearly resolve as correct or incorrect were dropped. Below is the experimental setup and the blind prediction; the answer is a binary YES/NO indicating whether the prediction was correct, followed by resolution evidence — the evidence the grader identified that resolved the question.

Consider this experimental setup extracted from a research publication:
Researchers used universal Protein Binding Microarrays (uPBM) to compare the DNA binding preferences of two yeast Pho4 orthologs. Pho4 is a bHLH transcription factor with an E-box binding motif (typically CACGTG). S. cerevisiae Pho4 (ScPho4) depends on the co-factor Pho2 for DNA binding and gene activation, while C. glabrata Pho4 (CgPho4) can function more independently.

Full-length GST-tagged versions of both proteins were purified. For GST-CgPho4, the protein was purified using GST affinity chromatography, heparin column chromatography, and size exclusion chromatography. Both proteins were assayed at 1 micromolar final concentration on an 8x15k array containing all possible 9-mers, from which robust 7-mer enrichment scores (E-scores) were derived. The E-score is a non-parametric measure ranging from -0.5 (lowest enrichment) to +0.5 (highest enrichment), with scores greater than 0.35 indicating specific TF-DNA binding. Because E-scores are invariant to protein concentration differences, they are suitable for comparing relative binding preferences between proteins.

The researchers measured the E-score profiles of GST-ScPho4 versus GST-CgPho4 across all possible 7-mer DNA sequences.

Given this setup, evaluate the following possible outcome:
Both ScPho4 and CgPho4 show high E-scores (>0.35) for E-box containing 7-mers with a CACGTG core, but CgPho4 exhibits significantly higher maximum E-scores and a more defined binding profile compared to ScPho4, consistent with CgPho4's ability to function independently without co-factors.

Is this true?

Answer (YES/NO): NO